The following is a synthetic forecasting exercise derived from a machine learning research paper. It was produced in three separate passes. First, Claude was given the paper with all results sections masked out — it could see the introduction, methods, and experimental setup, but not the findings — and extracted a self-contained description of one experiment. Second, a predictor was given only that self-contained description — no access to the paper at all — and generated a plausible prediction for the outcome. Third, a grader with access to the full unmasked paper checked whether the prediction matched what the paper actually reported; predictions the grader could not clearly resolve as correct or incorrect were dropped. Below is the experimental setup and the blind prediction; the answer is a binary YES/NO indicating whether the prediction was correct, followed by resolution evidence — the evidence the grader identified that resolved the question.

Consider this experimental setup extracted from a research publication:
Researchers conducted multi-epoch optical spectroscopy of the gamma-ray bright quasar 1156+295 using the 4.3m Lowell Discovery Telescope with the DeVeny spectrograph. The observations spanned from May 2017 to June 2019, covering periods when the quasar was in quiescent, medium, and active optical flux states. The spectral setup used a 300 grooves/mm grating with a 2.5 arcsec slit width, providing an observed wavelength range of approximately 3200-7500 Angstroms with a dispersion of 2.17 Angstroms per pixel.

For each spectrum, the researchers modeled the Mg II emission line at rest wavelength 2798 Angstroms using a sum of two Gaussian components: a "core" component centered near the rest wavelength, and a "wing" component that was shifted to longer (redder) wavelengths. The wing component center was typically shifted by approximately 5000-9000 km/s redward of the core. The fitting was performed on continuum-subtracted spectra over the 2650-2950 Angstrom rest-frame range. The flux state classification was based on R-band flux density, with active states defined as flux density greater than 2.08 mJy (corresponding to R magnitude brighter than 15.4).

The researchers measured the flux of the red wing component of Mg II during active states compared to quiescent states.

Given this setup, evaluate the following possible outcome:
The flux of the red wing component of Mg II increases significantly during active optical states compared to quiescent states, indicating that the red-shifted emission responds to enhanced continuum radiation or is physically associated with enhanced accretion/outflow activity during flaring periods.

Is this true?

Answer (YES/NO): YES